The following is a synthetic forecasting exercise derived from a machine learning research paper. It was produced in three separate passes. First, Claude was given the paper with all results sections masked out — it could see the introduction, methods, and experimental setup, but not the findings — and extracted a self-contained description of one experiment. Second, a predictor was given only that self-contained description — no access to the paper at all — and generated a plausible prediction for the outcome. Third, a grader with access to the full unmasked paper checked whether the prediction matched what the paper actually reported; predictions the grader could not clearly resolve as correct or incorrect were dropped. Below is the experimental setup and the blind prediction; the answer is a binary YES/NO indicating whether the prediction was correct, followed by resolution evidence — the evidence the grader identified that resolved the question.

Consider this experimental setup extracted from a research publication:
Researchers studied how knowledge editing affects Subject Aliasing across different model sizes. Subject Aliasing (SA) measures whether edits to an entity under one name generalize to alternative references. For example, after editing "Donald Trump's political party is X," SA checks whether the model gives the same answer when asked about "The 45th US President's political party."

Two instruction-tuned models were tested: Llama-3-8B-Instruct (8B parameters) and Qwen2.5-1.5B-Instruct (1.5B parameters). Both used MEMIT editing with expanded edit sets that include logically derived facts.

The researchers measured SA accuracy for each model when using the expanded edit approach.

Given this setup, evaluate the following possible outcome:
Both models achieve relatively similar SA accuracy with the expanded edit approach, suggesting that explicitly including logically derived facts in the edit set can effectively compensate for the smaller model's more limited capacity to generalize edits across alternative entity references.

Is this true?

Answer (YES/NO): NO